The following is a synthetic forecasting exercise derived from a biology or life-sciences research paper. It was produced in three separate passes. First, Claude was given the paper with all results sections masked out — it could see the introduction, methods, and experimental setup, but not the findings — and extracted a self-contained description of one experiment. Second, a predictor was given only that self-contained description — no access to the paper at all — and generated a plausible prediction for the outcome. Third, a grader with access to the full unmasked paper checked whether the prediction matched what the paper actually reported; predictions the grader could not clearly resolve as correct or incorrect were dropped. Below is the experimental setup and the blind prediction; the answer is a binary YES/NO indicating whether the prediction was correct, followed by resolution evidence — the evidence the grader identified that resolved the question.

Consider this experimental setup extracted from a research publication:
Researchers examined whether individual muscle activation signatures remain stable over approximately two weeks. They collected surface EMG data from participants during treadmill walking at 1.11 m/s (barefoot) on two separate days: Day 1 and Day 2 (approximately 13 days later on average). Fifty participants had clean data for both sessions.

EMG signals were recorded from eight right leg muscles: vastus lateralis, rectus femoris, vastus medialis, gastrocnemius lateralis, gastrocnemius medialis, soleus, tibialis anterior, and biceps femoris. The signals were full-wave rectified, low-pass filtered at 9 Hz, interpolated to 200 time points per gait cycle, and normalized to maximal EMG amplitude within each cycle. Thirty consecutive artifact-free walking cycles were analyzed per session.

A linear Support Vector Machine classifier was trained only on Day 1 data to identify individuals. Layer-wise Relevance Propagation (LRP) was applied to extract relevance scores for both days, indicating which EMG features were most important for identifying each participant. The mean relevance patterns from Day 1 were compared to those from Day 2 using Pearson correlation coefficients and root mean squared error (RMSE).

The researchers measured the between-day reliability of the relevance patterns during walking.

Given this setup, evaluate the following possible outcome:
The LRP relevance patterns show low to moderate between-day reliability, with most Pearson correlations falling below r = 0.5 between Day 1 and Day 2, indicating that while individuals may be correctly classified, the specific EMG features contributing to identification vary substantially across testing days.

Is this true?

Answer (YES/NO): NO